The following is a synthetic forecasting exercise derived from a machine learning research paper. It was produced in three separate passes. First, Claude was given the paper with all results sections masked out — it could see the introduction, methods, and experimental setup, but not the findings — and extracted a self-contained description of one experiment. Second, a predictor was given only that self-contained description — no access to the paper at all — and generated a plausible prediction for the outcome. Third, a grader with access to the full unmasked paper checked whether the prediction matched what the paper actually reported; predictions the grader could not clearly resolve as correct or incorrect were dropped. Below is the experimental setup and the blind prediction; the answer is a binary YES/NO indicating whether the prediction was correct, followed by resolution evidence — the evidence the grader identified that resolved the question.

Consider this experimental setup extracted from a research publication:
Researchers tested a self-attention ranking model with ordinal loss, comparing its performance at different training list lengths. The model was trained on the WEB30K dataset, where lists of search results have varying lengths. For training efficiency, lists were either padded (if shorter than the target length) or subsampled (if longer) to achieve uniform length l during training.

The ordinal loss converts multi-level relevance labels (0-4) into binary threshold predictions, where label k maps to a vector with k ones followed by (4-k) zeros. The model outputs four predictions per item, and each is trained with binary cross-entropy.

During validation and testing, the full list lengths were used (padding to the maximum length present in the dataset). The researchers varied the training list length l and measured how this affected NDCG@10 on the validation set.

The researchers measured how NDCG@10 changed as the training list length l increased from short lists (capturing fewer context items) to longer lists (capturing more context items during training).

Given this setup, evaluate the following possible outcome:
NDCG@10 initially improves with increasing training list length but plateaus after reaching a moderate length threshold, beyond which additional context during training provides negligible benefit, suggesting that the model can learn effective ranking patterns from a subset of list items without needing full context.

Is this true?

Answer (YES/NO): NO